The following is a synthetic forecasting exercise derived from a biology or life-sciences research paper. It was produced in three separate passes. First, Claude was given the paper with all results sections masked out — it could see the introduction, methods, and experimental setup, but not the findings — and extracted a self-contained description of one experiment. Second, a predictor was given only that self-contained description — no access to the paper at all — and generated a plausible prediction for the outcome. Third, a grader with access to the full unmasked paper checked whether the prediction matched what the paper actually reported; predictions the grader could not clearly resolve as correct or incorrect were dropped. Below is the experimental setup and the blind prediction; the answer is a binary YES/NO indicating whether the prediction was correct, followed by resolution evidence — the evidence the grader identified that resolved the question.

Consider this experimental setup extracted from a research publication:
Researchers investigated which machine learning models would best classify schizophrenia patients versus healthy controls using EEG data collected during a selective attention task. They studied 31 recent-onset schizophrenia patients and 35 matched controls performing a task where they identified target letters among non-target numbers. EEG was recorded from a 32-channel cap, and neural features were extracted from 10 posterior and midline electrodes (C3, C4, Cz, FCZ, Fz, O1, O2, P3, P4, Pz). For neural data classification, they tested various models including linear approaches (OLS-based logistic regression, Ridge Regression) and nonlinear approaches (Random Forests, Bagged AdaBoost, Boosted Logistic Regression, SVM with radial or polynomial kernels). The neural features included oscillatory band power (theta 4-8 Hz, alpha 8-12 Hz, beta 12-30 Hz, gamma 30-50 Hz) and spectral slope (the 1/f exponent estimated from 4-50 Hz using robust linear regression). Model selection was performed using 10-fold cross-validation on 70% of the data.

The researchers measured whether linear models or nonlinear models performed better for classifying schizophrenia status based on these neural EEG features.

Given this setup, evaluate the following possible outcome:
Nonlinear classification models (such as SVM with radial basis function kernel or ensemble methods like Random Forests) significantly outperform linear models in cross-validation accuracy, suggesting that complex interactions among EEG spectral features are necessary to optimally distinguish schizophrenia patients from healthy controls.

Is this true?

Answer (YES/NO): YES